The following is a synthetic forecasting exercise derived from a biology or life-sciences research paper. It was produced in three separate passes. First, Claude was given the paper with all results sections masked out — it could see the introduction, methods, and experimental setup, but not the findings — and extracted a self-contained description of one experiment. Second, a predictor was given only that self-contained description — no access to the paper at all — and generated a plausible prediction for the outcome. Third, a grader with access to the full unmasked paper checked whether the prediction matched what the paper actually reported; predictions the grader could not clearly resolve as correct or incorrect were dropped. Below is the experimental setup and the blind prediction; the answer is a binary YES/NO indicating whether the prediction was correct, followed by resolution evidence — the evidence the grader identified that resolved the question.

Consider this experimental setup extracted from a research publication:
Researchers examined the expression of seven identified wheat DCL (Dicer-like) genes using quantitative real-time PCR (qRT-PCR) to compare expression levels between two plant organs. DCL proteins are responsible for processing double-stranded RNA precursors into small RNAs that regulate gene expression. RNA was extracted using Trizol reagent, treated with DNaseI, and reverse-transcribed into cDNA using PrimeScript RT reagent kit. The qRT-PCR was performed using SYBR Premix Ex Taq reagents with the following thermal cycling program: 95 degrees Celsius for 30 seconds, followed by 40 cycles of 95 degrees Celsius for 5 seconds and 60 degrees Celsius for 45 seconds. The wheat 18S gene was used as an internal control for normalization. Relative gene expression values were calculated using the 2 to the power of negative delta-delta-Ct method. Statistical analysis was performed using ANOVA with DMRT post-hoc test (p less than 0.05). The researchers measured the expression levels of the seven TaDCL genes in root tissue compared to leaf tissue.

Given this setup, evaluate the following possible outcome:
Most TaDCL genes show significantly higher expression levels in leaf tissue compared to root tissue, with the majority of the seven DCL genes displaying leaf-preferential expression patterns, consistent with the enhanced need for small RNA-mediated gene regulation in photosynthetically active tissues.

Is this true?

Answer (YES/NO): NO